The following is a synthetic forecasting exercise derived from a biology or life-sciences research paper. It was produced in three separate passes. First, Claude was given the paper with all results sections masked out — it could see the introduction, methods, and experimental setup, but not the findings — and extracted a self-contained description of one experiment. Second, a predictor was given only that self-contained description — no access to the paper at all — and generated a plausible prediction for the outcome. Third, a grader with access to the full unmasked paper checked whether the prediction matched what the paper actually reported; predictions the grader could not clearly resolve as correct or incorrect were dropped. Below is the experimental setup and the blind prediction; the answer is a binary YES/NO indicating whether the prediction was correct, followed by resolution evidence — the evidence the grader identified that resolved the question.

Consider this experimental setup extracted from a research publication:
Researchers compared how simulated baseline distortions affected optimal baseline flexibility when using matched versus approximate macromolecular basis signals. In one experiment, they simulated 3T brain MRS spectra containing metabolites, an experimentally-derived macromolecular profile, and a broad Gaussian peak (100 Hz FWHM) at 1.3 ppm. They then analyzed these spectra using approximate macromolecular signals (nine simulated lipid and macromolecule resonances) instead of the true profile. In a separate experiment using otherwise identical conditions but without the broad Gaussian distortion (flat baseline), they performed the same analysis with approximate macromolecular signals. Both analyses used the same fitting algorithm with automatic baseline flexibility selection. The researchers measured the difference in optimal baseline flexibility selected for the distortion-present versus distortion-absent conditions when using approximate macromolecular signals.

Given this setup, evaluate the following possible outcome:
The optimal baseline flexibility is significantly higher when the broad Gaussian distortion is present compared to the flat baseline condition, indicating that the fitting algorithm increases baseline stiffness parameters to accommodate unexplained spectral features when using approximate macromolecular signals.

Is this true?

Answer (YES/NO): NO